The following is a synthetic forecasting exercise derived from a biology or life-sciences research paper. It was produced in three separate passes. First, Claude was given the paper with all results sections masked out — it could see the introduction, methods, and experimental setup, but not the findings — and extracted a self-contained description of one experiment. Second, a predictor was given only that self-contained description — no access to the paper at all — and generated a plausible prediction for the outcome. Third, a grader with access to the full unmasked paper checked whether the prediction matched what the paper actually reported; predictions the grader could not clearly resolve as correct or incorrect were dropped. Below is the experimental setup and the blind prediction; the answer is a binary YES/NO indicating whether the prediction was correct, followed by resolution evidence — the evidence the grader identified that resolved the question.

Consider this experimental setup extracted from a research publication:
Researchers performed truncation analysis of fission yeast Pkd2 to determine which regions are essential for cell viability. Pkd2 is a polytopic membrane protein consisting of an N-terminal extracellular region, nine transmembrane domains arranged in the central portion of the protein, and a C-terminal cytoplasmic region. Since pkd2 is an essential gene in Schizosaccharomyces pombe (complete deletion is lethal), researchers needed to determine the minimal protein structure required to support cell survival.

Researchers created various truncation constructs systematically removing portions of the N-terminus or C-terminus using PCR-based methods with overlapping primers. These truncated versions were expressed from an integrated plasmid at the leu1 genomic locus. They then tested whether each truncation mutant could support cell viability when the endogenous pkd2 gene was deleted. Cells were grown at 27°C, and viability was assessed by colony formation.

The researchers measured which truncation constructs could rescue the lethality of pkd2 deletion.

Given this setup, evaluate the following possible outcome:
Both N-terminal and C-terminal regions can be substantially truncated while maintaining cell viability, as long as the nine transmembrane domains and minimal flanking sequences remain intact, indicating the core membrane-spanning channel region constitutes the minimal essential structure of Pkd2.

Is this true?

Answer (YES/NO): NO